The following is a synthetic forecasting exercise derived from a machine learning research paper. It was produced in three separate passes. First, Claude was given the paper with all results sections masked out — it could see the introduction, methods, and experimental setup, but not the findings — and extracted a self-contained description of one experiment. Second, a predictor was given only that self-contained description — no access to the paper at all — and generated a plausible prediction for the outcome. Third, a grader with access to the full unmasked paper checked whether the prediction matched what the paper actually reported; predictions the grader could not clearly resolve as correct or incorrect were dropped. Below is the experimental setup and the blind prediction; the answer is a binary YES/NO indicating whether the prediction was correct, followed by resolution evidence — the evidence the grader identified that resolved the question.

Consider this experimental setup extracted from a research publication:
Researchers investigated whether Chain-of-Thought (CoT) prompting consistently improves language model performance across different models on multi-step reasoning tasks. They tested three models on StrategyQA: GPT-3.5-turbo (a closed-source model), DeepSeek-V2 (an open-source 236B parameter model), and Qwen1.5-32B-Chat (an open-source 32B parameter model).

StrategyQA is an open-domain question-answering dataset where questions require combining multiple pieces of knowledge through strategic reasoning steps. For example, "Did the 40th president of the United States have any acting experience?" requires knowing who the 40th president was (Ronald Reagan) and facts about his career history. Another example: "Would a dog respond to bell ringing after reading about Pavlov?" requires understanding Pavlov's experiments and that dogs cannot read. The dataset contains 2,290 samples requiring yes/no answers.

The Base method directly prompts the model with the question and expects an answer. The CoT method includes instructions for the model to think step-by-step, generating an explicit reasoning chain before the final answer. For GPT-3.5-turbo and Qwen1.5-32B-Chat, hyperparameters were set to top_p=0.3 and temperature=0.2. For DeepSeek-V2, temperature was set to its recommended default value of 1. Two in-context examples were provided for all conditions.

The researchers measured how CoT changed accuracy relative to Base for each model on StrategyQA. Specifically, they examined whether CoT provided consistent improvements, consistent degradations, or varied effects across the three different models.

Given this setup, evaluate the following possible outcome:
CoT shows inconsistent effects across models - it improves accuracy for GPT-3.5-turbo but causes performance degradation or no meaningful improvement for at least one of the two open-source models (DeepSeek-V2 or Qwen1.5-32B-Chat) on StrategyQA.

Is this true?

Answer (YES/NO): YES